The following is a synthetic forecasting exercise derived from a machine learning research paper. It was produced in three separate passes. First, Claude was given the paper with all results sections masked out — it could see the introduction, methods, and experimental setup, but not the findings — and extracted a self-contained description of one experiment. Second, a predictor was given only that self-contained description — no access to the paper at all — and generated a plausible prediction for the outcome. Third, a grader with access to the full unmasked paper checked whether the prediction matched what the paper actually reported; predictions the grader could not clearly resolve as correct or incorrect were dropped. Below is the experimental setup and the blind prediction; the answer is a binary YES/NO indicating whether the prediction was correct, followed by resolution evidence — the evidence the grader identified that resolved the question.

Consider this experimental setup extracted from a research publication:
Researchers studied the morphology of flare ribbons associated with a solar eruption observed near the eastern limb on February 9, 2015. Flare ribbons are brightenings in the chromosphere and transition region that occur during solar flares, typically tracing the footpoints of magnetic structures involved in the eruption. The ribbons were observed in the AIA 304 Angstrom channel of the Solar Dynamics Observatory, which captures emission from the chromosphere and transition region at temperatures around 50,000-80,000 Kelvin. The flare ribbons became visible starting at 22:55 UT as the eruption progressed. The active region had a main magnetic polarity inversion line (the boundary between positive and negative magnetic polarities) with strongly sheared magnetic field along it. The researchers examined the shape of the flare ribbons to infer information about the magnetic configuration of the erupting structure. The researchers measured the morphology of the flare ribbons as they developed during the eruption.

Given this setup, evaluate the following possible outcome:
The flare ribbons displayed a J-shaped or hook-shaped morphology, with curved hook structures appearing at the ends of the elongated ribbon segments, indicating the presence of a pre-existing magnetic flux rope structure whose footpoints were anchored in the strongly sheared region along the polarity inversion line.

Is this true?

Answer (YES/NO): YES